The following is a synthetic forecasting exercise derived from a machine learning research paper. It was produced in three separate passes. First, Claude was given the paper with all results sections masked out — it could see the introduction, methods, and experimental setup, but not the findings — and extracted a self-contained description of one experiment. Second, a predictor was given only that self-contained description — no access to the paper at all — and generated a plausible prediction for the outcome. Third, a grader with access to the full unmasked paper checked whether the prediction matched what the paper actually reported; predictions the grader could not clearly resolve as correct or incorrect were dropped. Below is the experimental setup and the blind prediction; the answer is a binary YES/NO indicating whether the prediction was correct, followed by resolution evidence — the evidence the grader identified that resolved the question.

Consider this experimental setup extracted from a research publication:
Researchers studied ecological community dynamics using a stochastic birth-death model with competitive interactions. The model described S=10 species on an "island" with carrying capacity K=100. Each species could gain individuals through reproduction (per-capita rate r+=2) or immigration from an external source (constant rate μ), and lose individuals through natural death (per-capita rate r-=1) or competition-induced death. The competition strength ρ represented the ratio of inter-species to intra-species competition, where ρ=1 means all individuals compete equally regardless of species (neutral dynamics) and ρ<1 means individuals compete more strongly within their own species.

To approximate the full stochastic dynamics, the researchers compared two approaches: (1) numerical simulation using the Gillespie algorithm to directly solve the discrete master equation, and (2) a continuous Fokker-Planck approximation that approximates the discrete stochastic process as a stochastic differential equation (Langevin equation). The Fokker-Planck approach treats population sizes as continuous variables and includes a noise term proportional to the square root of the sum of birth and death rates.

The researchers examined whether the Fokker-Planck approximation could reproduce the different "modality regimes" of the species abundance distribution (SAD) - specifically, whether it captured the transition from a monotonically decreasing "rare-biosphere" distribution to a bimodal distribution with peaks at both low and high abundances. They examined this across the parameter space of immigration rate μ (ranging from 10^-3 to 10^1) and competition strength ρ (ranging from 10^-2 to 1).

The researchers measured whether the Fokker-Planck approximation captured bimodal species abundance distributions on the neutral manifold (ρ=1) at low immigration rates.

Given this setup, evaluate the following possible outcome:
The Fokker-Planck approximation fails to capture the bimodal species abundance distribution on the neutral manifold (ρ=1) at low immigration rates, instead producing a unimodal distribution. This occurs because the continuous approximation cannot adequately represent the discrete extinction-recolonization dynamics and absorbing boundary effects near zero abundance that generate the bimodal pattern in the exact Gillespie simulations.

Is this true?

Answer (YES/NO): YES